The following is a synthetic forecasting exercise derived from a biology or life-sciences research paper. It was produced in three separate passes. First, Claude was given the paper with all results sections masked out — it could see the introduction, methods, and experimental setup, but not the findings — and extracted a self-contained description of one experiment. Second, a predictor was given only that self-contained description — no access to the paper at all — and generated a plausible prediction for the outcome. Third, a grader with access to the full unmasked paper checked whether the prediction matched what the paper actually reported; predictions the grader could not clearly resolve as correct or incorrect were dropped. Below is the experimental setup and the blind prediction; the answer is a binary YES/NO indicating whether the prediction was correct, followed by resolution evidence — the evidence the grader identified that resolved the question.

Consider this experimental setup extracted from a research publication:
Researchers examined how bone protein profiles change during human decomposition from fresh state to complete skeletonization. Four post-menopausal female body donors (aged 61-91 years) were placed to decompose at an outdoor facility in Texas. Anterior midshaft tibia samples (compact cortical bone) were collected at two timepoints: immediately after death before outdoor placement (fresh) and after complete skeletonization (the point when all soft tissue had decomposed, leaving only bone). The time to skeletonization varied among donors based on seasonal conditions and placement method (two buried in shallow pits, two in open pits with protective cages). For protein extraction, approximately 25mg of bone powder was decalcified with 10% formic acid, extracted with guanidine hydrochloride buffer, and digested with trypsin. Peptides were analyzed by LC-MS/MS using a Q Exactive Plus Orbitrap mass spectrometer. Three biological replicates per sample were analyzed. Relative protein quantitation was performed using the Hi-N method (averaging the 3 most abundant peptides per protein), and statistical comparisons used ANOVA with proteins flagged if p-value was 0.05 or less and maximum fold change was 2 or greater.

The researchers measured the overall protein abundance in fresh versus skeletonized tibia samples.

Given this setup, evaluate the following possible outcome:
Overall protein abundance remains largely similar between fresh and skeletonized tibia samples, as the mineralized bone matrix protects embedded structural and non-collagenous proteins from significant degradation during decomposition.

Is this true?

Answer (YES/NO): NO